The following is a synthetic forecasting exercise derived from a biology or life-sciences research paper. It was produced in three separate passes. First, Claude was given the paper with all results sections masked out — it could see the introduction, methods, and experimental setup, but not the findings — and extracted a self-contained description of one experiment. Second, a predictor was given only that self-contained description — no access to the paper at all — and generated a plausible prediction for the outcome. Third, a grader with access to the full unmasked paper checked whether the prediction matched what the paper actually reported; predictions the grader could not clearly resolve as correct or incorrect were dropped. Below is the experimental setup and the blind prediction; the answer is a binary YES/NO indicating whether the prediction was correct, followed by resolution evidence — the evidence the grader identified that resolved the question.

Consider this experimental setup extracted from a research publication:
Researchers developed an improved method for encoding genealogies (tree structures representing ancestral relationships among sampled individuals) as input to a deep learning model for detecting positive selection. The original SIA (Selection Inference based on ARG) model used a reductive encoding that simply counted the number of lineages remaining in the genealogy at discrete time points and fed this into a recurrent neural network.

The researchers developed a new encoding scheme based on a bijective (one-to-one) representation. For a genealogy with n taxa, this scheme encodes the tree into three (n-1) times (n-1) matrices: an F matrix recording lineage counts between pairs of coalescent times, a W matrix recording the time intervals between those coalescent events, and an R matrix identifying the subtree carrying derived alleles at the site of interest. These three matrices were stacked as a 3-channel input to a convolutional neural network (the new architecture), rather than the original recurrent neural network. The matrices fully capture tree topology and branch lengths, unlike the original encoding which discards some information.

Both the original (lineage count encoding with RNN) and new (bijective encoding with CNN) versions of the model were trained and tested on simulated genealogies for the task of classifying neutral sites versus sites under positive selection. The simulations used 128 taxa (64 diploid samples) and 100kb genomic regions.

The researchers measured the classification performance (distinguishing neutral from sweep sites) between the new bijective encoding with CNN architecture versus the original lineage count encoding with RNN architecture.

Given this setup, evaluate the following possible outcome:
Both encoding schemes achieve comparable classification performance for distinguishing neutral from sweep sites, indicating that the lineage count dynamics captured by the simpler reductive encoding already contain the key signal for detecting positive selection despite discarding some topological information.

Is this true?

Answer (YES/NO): NO